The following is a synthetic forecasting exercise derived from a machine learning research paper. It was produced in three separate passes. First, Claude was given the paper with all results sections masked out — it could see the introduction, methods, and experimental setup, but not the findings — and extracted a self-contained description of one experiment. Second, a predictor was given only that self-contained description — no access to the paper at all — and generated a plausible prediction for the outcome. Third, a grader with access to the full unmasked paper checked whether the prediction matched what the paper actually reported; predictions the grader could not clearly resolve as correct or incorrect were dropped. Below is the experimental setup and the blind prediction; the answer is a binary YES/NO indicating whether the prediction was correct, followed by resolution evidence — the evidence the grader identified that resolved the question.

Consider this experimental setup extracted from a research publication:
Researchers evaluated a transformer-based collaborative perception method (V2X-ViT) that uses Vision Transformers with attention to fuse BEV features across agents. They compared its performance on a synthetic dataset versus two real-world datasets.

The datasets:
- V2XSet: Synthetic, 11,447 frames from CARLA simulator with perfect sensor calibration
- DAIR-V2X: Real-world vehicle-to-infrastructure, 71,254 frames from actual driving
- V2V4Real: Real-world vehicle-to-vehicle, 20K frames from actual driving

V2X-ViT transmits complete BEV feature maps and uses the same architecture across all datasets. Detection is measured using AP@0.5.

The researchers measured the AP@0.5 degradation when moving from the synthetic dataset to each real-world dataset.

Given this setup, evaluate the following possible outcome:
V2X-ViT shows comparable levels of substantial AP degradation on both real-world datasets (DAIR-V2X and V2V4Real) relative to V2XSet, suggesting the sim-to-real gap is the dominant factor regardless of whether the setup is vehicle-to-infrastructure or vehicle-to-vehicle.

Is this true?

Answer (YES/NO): NO